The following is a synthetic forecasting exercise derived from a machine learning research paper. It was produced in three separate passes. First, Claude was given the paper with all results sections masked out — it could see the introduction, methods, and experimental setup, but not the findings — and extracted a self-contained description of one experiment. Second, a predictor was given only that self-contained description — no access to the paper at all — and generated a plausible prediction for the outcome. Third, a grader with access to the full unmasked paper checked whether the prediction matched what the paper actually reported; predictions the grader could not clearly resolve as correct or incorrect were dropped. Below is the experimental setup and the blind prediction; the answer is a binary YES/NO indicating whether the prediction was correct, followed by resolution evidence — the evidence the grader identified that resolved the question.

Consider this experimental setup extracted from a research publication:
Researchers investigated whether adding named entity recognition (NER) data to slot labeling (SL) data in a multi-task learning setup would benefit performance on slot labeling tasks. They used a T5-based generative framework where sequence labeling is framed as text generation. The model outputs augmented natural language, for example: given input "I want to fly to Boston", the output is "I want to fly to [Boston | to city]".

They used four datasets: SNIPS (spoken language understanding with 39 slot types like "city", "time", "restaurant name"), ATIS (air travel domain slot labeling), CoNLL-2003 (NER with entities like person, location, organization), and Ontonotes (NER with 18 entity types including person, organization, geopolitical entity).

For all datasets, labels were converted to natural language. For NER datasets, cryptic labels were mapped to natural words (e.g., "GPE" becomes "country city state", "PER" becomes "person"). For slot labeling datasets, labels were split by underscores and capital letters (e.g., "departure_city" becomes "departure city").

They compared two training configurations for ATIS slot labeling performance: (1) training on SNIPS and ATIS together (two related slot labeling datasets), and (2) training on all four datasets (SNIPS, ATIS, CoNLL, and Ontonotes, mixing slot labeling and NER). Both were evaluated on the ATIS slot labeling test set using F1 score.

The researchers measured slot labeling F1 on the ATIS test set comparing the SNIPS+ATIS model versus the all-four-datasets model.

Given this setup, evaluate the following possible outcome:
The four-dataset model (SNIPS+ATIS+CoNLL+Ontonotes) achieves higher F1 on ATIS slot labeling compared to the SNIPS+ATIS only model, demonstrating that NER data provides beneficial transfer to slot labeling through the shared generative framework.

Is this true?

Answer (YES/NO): YES